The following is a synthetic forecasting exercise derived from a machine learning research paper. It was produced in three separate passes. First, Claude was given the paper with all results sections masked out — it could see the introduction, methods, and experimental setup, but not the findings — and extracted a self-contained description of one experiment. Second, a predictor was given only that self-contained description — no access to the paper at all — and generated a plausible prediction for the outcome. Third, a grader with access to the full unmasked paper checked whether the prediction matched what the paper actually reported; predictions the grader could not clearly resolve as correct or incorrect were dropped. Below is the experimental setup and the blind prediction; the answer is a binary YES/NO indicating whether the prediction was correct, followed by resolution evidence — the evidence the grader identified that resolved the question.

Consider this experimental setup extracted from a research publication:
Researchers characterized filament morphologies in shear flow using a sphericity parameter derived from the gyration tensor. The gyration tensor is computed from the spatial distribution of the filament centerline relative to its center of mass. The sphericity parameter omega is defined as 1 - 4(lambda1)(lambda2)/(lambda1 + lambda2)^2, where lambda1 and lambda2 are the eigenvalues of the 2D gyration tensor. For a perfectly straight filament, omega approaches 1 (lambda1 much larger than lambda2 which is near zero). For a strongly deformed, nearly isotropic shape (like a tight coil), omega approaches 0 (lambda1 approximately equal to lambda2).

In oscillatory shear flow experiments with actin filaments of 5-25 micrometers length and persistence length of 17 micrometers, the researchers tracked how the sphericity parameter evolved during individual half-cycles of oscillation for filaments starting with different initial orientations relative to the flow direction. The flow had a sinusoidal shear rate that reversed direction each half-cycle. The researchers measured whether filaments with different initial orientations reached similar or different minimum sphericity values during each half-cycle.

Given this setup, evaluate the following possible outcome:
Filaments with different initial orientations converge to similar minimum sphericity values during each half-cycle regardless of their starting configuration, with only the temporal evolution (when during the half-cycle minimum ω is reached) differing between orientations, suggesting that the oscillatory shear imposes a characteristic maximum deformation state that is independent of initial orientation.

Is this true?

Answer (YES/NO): NO